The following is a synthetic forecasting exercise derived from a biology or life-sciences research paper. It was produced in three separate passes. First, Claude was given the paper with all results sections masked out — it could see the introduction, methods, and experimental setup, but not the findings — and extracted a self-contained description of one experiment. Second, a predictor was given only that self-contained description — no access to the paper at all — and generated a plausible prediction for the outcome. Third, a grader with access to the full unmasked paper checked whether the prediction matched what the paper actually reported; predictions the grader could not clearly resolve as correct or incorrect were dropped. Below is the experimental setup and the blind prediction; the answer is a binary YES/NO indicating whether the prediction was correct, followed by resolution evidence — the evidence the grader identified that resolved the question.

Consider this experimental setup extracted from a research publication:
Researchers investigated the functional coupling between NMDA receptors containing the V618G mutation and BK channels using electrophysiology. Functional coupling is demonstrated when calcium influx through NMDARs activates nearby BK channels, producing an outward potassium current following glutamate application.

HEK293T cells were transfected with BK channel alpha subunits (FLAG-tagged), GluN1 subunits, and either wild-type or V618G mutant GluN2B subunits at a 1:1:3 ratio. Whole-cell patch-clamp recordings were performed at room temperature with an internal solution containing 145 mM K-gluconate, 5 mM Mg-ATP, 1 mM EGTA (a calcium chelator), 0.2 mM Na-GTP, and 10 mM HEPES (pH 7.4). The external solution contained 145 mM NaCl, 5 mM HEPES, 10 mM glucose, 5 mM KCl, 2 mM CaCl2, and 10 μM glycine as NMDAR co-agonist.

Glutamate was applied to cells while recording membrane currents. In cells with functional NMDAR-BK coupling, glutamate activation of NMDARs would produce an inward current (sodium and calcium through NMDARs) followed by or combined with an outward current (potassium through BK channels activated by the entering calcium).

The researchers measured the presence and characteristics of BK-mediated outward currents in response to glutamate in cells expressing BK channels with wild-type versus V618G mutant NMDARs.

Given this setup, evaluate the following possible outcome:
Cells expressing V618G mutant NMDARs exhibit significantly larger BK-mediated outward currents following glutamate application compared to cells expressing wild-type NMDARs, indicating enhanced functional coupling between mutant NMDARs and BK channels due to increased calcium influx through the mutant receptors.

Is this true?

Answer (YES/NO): NO